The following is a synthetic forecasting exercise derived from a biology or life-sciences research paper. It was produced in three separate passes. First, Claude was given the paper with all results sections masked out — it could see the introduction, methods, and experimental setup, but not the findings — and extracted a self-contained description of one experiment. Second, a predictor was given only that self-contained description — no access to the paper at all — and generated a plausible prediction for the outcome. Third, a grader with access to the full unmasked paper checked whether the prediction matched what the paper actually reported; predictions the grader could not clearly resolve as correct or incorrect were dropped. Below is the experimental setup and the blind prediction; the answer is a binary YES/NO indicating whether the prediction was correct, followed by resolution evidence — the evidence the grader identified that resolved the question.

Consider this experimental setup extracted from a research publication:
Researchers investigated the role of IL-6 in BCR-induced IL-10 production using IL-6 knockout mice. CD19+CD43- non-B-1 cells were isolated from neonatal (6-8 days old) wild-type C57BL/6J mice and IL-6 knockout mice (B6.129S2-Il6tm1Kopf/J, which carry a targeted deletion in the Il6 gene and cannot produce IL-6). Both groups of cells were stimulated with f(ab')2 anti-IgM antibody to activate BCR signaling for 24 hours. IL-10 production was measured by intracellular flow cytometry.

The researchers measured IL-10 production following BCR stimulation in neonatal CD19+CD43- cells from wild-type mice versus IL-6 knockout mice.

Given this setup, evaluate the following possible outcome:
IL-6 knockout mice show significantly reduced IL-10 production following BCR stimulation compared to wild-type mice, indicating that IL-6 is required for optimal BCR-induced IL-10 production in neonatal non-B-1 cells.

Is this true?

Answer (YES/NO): YES